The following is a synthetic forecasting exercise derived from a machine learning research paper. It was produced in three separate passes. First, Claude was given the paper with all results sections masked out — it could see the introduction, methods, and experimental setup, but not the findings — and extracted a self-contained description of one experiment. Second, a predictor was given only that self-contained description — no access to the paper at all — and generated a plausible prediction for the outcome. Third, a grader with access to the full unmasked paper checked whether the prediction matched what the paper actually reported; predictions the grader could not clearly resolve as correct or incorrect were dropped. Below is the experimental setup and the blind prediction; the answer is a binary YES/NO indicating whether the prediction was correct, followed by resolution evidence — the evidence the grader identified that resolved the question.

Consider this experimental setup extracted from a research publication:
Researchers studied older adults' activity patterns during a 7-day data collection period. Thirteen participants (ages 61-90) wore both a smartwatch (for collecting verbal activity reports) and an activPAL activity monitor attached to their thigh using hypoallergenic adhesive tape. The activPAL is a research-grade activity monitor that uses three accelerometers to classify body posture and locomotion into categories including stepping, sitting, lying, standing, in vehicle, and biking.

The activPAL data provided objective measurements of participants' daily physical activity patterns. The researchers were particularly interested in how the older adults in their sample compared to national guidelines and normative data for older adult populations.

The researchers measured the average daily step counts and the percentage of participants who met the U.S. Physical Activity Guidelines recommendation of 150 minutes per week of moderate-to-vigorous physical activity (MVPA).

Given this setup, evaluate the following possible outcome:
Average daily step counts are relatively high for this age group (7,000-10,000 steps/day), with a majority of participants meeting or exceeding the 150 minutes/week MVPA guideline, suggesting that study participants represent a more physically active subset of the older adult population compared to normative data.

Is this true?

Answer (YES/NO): NO